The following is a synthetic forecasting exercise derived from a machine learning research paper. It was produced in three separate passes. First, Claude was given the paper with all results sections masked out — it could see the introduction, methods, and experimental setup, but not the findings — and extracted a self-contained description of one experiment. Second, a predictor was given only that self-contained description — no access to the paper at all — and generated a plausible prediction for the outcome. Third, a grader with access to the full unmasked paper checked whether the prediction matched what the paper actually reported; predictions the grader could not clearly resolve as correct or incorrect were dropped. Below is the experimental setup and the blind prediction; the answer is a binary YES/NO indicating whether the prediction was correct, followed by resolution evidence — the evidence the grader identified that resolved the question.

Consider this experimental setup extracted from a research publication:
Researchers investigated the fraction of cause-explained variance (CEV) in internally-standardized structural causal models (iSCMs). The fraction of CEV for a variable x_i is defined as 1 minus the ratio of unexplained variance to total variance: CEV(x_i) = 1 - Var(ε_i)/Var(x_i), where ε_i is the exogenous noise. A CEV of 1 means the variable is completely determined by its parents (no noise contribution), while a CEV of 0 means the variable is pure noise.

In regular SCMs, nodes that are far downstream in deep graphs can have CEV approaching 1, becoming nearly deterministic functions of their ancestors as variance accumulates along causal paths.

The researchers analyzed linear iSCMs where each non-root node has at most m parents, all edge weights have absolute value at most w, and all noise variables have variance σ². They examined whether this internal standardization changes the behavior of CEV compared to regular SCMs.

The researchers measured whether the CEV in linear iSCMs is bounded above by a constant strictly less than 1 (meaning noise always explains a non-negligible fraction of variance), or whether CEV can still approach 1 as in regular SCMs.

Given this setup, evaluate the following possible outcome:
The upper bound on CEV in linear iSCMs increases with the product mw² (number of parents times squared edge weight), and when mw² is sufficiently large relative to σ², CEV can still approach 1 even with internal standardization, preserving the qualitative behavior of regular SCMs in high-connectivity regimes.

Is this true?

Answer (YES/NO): NO